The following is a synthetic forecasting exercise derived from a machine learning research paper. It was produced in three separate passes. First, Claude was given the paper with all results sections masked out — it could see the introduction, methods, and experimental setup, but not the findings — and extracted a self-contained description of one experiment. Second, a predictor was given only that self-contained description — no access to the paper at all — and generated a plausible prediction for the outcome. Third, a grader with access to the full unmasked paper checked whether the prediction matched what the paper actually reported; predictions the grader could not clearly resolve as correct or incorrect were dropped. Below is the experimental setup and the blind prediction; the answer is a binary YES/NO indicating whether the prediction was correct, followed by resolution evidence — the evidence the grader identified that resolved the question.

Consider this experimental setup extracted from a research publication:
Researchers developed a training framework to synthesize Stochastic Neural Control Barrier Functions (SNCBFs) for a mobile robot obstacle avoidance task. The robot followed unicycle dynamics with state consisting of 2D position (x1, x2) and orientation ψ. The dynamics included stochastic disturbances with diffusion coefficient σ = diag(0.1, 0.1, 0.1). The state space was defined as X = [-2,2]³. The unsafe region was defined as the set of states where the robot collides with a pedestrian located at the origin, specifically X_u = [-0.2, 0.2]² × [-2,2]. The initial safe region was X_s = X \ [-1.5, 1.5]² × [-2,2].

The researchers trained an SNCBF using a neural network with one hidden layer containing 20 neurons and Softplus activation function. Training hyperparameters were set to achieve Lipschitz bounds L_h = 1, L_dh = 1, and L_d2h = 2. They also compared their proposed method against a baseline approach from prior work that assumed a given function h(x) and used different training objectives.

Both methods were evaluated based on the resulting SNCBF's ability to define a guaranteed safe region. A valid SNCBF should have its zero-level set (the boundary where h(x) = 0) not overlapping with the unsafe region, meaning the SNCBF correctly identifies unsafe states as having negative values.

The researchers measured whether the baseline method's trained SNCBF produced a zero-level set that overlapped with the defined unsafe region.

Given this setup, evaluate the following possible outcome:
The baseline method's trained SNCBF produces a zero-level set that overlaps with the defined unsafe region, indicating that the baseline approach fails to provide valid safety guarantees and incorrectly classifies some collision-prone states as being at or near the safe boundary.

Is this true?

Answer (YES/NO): NO